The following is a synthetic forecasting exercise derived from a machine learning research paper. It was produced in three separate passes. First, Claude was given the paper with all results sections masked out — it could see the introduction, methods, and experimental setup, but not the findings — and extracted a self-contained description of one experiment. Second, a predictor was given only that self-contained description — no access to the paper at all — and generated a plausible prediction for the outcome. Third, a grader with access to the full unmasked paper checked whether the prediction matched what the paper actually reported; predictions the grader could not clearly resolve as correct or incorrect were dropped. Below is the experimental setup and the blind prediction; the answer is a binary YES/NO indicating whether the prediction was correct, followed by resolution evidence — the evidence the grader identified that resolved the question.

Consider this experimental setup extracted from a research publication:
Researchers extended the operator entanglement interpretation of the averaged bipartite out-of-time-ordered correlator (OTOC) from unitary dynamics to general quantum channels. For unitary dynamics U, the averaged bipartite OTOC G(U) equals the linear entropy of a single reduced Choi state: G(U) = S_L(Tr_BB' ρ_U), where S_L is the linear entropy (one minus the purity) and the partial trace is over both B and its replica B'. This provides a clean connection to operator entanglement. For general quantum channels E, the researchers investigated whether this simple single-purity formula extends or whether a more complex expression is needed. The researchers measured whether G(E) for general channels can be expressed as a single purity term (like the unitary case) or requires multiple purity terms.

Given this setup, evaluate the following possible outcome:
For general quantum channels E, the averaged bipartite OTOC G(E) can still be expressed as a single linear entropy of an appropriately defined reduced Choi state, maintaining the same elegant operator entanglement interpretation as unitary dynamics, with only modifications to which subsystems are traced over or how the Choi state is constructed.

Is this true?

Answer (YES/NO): NO